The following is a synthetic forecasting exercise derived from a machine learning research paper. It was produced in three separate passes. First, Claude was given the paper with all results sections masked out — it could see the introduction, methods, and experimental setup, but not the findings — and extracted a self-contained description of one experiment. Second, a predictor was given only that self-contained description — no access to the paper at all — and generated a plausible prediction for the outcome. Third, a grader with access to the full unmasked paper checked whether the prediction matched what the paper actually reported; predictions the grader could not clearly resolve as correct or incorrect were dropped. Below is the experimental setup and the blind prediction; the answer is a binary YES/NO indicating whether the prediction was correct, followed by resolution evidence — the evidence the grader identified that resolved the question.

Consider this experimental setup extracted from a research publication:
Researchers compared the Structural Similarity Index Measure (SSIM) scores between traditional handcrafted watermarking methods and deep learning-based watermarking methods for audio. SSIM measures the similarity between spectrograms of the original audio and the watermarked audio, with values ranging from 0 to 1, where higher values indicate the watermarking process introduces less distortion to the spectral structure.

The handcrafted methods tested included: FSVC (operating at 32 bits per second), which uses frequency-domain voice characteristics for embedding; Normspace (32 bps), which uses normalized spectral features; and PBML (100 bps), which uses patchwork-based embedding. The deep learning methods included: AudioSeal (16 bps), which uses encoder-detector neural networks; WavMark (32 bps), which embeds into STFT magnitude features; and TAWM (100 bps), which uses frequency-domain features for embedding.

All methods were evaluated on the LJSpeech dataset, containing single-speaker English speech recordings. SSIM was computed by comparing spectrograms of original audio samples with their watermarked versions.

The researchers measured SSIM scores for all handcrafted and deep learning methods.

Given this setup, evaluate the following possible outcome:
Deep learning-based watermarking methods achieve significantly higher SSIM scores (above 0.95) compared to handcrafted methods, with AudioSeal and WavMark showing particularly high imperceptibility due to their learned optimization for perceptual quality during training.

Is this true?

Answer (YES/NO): NO